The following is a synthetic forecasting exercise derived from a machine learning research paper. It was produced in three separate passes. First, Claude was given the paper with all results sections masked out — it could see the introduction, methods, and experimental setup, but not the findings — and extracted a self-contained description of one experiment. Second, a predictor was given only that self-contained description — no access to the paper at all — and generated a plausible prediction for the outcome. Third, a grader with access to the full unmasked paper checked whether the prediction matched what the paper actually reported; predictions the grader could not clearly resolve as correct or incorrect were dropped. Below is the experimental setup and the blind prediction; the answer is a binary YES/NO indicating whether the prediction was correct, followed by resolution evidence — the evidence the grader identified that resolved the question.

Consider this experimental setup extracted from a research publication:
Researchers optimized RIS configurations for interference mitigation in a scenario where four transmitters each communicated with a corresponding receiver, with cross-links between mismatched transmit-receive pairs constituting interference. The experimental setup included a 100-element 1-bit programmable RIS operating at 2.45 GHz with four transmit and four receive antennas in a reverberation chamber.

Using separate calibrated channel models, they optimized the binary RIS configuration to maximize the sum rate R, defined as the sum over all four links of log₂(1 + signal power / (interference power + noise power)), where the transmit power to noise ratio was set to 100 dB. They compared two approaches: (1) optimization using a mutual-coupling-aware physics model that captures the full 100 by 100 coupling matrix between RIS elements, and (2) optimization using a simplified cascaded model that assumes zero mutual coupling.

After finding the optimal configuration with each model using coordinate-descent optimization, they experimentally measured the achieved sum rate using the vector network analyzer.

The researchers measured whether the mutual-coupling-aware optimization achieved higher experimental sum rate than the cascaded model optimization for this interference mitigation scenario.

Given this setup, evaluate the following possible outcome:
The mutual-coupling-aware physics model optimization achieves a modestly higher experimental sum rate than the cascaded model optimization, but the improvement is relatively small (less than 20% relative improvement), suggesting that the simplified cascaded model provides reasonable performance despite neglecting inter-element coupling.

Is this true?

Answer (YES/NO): NO